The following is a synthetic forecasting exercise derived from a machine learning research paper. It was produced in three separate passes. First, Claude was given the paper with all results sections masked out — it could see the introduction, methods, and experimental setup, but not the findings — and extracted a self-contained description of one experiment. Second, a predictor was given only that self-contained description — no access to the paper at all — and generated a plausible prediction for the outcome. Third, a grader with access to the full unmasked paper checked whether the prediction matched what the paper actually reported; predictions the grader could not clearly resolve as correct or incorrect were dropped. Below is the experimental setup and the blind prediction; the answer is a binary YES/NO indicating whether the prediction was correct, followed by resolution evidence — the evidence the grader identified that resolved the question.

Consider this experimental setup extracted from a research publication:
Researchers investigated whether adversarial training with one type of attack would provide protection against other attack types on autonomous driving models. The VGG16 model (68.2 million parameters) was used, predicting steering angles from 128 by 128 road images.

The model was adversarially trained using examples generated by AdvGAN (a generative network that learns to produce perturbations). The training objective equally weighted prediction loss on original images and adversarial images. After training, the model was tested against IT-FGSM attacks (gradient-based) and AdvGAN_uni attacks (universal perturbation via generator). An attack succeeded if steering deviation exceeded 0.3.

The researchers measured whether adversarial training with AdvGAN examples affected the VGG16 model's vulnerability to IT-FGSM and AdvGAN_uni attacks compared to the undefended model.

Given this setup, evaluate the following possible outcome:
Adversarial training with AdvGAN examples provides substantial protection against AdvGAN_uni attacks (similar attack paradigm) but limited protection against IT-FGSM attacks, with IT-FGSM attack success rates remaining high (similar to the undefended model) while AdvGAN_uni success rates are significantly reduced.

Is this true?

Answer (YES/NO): NO